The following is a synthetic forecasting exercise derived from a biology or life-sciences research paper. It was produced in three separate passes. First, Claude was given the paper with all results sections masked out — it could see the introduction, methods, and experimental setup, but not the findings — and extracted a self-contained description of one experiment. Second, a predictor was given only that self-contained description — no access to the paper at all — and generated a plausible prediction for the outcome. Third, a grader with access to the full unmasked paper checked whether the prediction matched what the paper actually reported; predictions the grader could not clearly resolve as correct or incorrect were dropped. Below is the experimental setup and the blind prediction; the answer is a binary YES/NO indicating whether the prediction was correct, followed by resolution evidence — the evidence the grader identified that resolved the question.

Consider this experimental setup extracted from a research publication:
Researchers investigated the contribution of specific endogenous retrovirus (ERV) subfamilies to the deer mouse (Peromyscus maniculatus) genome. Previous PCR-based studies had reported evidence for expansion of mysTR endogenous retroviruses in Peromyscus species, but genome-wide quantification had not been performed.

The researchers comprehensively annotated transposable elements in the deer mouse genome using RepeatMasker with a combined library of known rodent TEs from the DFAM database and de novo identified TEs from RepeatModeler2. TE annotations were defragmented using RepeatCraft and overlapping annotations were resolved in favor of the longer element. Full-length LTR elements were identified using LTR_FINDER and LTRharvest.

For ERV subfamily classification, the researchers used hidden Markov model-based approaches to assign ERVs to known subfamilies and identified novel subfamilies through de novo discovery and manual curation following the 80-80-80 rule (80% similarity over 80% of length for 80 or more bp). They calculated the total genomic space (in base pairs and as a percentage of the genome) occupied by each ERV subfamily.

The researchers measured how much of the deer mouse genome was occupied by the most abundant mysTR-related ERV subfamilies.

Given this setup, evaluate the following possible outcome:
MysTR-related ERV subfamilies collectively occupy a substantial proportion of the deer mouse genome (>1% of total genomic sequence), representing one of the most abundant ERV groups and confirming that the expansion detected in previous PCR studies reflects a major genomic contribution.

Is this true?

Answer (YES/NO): YES